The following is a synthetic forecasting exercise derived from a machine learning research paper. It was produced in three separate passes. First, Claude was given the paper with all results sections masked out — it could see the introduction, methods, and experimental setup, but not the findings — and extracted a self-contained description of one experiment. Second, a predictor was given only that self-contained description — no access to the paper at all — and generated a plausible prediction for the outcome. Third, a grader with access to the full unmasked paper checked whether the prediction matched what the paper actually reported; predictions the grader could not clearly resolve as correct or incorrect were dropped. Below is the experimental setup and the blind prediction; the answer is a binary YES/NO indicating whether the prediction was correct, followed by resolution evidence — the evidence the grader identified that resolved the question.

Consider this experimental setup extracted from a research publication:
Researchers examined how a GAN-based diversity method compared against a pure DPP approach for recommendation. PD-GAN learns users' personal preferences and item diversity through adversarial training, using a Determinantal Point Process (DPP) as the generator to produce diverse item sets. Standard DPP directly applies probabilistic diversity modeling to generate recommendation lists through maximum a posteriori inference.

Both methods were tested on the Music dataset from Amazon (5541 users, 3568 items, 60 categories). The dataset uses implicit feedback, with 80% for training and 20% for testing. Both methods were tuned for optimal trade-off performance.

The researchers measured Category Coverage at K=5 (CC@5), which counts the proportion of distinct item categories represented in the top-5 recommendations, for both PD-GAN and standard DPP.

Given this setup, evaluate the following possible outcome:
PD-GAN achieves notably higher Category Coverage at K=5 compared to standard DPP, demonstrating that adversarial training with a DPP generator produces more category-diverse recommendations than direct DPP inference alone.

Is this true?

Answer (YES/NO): NO